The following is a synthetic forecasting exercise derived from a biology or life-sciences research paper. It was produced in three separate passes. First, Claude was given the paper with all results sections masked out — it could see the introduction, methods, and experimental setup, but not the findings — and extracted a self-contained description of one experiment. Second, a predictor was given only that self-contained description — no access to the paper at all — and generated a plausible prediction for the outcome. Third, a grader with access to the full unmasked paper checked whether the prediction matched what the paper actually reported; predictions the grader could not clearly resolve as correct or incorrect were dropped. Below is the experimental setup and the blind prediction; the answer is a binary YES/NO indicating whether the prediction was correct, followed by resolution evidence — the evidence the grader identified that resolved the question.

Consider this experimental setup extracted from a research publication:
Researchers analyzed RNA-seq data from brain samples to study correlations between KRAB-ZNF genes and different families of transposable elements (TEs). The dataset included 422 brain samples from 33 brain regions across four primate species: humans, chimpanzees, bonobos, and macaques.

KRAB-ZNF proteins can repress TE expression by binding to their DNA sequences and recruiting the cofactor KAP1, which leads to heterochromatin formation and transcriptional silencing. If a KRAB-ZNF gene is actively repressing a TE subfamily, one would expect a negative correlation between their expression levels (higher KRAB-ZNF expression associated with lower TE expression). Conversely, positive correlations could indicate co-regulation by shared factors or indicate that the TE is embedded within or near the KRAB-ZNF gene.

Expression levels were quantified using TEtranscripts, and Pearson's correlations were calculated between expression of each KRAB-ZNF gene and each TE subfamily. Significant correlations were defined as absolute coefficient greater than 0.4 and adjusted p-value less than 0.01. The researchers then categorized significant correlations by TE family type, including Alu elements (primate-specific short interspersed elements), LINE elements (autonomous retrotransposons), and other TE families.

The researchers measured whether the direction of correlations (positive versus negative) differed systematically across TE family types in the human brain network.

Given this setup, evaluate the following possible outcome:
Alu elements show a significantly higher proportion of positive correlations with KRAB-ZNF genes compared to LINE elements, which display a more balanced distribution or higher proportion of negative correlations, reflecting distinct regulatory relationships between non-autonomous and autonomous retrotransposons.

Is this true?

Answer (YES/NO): NO